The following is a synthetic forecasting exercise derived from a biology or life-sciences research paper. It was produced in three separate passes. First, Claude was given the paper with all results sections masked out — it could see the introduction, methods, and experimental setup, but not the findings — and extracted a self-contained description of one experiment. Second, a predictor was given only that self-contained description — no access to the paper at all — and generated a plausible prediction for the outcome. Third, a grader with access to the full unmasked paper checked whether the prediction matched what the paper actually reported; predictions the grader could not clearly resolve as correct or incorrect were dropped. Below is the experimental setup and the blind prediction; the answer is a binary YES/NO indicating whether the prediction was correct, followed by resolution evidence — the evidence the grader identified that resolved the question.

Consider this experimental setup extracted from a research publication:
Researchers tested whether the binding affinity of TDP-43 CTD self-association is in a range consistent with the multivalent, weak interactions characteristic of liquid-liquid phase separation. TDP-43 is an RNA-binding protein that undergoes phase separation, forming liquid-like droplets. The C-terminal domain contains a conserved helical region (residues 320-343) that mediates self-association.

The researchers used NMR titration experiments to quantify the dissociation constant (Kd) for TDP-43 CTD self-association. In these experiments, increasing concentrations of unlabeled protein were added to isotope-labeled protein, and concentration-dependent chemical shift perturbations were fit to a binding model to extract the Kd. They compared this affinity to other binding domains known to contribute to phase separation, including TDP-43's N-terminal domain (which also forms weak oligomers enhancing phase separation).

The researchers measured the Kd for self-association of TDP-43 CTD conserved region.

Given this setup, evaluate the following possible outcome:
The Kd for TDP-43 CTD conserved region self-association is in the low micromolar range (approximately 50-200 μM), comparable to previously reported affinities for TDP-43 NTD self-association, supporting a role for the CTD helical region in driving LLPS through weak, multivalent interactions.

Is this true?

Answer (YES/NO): YES